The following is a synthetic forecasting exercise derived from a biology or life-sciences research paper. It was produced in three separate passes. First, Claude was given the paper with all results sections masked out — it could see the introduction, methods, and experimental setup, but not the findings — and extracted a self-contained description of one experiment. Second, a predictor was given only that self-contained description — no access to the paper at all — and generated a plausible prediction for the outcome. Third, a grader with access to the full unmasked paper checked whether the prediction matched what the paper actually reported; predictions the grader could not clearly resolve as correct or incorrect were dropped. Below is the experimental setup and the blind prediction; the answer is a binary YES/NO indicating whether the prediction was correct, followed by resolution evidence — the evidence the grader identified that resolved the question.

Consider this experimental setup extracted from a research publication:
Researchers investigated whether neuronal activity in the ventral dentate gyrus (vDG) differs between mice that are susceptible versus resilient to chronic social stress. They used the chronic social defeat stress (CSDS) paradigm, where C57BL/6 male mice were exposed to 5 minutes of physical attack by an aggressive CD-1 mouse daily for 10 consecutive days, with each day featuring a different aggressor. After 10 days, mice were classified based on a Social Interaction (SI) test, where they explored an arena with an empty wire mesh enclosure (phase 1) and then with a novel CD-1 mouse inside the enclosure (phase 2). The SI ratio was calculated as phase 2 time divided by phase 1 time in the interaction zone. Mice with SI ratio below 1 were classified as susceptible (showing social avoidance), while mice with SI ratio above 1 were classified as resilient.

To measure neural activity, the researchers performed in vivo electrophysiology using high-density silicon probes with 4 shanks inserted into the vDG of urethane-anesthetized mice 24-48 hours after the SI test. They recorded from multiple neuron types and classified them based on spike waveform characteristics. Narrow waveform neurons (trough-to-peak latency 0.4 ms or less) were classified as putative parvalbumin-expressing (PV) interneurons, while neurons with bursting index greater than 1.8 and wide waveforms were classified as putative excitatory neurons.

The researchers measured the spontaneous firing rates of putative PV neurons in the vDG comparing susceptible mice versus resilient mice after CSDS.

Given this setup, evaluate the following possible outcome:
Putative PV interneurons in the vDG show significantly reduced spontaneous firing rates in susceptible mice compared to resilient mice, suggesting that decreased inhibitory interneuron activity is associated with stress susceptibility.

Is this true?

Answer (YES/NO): NO